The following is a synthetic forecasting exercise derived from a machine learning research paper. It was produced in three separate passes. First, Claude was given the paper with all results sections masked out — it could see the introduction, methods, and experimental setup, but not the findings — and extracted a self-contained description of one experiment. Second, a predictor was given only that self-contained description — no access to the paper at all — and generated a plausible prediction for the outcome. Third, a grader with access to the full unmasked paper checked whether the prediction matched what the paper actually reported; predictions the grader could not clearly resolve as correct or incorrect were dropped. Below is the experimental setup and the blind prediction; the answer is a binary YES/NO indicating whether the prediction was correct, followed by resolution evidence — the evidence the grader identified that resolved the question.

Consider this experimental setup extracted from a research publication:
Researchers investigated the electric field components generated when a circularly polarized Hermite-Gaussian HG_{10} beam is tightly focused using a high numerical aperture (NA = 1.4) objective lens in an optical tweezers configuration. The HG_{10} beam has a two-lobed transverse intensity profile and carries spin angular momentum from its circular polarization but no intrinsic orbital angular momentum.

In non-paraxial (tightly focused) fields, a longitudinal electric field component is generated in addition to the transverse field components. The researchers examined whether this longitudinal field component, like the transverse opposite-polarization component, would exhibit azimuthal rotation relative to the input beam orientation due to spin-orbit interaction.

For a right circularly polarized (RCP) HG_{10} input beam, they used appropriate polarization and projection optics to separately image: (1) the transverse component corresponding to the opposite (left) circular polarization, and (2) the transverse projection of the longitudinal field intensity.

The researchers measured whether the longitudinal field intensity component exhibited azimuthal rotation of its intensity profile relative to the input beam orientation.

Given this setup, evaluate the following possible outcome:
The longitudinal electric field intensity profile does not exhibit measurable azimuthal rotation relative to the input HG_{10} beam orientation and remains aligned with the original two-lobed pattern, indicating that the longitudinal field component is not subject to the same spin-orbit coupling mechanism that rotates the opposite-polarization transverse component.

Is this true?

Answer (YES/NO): NO